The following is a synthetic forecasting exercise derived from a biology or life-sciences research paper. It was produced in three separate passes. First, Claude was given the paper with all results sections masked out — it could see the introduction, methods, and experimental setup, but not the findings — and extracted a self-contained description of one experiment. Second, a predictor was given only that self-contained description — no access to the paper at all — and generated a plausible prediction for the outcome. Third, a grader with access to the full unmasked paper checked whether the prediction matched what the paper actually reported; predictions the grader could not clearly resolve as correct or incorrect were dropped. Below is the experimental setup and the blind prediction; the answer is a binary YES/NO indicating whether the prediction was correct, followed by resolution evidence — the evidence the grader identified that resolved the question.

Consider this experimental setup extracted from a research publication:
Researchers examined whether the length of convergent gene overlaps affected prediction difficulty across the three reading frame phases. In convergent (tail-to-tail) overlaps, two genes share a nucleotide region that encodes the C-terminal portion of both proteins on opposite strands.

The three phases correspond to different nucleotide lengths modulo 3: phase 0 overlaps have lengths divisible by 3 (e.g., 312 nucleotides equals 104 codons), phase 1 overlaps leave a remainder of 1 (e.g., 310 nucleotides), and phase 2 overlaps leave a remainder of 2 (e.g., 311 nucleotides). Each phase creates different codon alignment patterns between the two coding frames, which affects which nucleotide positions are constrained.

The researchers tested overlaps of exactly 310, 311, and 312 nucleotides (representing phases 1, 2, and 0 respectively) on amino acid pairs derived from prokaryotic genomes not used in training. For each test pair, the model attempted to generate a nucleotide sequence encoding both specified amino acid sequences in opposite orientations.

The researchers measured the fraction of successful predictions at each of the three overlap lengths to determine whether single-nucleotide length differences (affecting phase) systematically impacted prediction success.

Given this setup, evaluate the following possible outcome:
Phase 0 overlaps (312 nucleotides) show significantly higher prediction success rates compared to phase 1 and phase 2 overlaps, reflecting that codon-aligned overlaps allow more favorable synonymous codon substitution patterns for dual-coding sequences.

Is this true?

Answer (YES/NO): YES